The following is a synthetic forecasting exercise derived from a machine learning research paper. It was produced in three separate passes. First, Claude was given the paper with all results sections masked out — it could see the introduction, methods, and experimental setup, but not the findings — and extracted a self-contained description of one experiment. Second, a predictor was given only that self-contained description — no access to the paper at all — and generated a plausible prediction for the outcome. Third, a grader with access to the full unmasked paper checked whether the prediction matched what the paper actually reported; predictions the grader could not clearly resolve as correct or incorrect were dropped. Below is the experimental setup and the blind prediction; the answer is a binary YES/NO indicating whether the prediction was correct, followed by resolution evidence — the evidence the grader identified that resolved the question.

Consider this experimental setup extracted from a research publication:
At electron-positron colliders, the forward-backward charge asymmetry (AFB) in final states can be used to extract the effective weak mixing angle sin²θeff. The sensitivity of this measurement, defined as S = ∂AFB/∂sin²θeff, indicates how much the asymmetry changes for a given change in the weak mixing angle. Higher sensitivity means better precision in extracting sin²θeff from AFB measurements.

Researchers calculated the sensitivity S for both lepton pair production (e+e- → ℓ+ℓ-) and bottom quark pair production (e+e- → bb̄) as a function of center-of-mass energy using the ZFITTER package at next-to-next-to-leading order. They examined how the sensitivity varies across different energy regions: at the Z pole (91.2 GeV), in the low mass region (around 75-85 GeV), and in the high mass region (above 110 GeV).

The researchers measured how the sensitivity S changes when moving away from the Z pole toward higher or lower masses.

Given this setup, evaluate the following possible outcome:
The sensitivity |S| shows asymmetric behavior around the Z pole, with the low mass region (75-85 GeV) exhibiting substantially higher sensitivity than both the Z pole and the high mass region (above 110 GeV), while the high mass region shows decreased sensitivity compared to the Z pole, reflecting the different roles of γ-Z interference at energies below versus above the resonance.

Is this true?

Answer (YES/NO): NO